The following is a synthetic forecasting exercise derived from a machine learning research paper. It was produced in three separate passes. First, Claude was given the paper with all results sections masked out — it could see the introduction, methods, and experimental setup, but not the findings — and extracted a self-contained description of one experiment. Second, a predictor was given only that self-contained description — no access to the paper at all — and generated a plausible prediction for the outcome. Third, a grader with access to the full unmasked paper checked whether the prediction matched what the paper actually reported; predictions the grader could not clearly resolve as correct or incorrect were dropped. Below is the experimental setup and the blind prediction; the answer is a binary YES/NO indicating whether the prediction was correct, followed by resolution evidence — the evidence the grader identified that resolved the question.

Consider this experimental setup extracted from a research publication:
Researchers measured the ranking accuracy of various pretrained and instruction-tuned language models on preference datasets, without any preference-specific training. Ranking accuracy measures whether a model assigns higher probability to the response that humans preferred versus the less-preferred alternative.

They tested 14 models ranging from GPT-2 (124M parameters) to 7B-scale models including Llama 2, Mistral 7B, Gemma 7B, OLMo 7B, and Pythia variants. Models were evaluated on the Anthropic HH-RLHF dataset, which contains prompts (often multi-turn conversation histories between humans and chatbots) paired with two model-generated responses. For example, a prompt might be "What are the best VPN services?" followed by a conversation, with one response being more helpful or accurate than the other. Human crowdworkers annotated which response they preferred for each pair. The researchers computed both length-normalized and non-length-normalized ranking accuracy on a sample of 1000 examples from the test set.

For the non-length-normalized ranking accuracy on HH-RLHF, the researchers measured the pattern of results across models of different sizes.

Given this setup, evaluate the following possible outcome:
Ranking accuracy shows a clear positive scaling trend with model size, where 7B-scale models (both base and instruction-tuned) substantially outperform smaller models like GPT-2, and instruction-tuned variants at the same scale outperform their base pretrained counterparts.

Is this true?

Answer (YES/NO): NO